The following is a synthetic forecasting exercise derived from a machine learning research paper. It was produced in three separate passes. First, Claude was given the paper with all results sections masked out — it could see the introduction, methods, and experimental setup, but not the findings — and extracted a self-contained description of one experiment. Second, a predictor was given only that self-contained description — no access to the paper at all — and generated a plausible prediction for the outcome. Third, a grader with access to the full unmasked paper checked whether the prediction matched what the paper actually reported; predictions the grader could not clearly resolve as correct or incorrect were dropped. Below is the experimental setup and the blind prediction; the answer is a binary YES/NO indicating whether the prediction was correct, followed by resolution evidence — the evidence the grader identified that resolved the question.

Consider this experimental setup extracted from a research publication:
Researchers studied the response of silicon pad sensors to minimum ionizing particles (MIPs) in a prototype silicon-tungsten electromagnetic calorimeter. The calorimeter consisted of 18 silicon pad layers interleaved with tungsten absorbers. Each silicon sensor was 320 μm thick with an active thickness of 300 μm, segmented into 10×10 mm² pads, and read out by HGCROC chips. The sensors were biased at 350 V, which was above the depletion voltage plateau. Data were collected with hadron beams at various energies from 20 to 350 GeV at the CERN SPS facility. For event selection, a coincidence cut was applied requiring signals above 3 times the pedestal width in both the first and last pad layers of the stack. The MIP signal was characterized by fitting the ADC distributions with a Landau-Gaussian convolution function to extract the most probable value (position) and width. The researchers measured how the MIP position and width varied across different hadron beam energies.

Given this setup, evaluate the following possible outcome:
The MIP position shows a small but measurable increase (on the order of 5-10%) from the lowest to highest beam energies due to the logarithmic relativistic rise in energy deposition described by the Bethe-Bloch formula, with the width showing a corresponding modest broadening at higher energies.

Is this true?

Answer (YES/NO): NO